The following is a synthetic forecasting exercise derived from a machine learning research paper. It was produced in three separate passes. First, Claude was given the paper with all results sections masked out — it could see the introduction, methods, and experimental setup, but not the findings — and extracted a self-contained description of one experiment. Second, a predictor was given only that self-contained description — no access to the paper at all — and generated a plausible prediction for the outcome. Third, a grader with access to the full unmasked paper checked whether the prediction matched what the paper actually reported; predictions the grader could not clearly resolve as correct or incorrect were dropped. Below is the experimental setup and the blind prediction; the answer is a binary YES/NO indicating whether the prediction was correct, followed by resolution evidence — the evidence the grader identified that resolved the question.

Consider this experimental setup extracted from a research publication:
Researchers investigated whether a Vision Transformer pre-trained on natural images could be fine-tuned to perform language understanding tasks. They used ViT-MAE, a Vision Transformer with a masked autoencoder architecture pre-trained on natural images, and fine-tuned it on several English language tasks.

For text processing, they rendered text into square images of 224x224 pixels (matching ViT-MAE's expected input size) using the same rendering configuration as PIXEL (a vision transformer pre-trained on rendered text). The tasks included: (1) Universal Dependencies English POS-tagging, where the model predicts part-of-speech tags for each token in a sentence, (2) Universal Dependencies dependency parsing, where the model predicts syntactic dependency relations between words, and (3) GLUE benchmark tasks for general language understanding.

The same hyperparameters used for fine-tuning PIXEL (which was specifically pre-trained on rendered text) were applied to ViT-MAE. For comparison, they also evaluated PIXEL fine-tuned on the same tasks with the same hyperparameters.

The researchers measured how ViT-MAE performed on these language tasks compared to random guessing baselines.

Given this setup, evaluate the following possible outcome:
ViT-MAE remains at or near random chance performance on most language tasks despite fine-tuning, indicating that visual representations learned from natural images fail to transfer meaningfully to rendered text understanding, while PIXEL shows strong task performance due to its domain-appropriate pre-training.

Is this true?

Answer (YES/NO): NO